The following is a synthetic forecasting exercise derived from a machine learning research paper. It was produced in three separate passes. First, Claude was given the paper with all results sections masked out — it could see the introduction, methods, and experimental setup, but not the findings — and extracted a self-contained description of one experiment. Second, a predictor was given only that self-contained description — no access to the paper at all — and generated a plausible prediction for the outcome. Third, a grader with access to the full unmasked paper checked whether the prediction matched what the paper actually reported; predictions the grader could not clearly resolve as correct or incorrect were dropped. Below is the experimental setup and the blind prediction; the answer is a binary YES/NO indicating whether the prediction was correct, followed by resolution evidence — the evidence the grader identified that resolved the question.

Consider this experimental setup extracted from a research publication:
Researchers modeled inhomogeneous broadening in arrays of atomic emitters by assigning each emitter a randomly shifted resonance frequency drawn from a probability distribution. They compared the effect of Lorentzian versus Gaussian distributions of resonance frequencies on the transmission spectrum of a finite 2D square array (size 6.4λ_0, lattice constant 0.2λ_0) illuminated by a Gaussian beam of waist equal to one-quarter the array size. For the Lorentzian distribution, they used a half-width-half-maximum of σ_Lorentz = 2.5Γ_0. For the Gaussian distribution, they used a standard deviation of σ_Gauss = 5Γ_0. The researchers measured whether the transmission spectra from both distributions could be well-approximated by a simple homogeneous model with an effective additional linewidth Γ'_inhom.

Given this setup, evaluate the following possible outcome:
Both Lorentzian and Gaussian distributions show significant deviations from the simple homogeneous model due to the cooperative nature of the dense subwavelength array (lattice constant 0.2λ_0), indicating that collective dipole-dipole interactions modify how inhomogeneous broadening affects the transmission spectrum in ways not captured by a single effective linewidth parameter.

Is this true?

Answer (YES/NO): NO